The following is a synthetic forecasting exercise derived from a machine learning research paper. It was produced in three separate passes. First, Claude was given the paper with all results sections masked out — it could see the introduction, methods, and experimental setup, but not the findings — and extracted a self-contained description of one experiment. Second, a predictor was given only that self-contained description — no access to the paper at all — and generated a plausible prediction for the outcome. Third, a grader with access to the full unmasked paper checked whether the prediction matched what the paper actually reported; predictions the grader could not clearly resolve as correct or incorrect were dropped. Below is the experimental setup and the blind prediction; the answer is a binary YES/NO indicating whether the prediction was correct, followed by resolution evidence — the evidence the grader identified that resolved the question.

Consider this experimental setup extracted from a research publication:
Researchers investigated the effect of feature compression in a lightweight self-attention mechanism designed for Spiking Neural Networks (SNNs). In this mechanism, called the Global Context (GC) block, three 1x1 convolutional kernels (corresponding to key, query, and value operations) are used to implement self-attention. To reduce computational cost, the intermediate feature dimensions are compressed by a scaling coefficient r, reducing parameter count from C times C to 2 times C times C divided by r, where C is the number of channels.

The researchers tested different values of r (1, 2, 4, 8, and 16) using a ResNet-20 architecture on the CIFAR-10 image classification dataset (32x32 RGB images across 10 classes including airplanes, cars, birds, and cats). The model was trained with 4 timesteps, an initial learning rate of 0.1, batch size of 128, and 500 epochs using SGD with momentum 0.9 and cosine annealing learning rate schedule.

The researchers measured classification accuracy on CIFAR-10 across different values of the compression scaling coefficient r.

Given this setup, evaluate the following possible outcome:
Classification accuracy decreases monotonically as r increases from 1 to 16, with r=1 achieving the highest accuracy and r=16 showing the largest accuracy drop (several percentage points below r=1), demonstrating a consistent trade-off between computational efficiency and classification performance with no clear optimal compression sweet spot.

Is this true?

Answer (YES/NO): NO